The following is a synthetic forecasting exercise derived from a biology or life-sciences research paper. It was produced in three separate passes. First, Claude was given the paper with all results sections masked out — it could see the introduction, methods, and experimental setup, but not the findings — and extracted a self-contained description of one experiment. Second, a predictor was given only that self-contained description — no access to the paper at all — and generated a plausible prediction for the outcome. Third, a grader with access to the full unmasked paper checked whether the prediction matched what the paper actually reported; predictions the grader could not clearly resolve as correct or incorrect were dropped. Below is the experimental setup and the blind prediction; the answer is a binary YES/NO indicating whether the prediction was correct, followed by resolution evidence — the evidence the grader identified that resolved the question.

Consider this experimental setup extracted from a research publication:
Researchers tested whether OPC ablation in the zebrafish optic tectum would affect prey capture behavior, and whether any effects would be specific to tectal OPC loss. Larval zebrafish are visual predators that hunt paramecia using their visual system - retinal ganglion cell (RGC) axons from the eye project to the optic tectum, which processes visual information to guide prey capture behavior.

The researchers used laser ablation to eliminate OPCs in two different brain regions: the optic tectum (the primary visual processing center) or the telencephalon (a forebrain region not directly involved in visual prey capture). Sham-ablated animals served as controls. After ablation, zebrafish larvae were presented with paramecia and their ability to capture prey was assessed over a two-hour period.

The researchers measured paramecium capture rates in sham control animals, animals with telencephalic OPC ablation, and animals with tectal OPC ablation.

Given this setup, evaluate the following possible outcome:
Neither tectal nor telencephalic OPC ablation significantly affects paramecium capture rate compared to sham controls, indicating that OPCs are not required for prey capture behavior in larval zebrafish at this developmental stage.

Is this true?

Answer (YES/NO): NO